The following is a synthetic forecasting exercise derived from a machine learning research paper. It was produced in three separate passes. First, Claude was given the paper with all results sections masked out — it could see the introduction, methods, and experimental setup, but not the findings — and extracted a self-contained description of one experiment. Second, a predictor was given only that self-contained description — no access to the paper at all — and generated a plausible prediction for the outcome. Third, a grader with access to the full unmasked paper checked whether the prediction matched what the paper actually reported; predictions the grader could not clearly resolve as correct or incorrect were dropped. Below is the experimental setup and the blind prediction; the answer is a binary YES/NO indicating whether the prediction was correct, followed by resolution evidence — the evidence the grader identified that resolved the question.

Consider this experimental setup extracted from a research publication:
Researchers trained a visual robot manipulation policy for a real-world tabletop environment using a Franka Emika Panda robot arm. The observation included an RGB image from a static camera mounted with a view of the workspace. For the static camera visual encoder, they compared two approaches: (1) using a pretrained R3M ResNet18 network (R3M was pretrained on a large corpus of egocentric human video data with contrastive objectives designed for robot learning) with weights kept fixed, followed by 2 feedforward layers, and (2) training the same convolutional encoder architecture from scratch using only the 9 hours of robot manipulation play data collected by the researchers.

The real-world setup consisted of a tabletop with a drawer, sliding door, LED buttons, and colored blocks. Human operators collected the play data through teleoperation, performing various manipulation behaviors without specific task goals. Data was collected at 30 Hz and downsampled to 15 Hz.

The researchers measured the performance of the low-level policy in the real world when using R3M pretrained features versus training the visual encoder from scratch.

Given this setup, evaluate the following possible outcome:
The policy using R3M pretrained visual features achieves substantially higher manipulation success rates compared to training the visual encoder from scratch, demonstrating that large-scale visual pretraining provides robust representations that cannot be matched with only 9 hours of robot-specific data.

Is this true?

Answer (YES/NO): NO